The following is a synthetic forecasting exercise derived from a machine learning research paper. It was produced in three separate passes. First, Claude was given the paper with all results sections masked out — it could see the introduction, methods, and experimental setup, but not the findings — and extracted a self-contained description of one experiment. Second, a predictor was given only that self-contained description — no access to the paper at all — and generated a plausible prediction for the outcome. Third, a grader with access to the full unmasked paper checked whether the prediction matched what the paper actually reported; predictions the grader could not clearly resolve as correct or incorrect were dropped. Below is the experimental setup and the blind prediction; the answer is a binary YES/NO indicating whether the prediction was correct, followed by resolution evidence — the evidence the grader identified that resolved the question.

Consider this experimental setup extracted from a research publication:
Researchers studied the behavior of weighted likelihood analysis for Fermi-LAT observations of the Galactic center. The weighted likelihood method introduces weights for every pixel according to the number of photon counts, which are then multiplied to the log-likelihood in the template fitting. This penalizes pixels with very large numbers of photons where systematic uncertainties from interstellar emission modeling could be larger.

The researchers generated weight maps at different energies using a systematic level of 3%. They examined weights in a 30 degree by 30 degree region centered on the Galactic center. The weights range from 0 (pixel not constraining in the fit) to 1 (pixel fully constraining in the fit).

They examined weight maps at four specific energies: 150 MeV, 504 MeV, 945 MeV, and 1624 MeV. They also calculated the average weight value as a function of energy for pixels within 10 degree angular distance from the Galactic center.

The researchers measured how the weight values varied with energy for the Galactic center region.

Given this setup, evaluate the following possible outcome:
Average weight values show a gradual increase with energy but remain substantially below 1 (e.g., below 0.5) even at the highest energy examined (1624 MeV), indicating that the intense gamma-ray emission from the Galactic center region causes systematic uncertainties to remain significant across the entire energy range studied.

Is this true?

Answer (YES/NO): NO